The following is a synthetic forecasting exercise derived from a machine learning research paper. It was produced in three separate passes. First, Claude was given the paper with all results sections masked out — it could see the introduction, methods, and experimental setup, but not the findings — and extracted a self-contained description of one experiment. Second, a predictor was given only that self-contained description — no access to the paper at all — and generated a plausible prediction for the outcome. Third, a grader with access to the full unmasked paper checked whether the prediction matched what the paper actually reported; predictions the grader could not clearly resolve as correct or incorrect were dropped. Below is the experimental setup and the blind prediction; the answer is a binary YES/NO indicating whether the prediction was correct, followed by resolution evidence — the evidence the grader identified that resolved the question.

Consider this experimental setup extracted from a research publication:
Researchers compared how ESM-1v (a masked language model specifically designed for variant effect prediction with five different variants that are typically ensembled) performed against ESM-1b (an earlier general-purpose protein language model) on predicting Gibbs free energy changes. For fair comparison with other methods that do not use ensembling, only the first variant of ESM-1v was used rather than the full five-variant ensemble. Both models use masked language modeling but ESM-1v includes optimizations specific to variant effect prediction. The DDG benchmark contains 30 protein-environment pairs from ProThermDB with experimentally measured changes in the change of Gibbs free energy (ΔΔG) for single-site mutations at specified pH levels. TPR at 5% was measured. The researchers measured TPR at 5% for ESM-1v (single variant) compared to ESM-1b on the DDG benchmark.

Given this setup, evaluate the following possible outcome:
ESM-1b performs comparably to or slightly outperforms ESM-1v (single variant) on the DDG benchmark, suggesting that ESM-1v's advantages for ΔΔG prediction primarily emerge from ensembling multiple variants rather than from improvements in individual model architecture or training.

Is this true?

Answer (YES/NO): NO